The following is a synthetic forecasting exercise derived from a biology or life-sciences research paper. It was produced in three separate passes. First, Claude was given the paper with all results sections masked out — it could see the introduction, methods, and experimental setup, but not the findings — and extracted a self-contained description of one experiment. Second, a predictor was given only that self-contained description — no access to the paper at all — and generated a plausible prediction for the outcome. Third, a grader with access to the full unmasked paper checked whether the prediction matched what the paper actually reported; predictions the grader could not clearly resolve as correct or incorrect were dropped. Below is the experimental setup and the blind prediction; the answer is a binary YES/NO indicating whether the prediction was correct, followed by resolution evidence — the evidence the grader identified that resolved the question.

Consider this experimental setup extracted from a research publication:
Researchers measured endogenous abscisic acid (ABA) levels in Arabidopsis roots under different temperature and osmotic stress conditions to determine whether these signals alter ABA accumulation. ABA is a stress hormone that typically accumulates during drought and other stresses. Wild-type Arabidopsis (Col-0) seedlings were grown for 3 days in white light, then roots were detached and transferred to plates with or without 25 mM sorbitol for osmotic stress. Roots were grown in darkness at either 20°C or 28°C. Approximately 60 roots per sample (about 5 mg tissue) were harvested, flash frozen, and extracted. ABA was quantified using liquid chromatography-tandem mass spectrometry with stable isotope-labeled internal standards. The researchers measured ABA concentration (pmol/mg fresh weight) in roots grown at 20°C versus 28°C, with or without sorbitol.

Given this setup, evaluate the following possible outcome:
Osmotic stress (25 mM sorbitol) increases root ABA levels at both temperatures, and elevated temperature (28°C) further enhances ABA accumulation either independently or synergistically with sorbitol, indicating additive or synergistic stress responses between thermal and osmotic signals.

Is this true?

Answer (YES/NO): NO